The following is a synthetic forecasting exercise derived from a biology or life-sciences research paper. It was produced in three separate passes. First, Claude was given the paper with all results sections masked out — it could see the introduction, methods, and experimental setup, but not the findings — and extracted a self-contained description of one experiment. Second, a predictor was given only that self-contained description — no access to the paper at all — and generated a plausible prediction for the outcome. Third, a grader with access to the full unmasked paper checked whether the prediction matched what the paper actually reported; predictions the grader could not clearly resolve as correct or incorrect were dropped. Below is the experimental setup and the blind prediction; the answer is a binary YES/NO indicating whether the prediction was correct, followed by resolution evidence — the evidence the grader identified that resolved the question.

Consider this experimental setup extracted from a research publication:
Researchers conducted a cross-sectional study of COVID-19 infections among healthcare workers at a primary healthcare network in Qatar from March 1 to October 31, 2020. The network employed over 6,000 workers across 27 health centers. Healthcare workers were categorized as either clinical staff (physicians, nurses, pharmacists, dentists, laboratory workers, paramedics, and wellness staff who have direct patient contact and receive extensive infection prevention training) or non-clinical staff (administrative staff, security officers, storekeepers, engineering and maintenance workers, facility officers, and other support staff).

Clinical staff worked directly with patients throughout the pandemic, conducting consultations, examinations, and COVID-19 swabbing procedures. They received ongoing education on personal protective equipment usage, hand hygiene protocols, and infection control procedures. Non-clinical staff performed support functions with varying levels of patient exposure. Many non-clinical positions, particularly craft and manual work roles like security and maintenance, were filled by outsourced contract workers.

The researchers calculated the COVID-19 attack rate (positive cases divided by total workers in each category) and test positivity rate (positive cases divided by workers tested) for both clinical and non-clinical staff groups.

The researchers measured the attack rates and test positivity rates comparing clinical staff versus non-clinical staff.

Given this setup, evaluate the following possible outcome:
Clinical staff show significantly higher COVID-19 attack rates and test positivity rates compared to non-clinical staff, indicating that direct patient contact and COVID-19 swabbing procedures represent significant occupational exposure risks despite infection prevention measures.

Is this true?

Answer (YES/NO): NO